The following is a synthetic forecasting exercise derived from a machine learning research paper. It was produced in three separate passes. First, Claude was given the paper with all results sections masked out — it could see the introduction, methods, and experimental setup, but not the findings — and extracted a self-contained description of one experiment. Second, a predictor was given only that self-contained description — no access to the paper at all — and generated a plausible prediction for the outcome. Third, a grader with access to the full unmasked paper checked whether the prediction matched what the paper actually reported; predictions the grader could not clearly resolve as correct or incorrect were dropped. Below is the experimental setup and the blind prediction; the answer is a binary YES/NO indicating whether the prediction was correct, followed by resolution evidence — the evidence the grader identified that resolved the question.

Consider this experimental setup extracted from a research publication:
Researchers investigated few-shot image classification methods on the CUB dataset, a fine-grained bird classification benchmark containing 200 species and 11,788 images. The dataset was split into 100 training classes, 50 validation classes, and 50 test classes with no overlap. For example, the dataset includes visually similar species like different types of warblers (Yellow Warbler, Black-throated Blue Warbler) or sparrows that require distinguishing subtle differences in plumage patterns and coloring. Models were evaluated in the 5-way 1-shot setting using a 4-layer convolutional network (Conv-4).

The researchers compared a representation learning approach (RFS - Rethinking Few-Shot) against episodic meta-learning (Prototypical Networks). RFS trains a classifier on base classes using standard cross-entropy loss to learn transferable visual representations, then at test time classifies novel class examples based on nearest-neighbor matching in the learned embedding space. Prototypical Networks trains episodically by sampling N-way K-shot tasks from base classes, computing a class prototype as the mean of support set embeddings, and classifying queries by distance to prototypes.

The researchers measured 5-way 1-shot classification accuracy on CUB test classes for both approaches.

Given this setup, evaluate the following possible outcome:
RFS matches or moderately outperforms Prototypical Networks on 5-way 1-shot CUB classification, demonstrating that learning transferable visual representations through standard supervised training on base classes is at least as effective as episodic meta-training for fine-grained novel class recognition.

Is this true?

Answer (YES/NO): NO